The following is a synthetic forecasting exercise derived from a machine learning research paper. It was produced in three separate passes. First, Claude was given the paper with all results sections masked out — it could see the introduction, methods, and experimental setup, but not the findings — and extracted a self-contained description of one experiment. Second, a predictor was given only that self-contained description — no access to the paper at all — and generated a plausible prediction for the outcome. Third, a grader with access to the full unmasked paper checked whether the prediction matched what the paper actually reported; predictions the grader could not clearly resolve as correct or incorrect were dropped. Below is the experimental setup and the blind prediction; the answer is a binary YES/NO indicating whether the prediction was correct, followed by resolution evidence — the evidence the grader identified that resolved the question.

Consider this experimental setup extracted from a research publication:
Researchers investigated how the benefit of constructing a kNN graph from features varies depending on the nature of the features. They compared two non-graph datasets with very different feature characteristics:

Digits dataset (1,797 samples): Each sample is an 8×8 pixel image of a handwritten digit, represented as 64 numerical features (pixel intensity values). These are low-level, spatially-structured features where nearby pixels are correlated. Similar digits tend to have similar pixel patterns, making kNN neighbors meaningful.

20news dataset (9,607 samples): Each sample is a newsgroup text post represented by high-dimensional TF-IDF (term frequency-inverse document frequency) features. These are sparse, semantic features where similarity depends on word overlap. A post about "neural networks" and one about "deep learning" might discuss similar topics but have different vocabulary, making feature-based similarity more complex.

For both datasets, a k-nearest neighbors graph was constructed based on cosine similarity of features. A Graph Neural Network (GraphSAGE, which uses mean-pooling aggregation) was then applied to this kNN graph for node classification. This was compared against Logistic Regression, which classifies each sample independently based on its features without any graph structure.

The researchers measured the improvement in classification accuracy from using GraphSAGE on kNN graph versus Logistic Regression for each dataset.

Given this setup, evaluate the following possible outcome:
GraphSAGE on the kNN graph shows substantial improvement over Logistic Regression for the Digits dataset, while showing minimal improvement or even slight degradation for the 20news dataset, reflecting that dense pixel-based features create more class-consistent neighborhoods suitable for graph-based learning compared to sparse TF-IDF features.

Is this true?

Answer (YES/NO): NO